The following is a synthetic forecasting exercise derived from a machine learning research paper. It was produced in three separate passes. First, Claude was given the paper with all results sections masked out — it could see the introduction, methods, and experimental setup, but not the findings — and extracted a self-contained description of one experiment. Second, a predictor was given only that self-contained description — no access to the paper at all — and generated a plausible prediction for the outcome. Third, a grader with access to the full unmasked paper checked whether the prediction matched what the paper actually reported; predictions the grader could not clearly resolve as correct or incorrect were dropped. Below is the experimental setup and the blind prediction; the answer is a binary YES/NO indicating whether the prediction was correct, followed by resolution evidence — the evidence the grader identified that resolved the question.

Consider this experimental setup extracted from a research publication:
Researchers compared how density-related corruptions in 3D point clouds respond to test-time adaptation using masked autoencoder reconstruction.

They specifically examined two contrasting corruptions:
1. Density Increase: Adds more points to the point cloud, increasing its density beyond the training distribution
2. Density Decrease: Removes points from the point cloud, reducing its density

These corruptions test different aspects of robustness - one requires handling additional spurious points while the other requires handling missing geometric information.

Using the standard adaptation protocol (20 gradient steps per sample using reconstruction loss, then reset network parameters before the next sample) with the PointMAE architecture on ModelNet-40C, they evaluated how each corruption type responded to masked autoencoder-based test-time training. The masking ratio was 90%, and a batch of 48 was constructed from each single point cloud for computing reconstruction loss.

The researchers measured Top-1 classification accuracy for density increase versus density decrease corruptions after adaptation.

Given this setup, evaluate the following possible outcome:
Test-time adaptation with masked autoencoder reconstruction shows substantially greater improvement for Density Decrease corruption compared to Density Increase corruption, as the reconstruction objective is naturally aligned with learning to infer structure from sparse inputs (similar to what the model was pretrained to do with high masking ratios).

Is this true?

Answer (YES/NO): YES